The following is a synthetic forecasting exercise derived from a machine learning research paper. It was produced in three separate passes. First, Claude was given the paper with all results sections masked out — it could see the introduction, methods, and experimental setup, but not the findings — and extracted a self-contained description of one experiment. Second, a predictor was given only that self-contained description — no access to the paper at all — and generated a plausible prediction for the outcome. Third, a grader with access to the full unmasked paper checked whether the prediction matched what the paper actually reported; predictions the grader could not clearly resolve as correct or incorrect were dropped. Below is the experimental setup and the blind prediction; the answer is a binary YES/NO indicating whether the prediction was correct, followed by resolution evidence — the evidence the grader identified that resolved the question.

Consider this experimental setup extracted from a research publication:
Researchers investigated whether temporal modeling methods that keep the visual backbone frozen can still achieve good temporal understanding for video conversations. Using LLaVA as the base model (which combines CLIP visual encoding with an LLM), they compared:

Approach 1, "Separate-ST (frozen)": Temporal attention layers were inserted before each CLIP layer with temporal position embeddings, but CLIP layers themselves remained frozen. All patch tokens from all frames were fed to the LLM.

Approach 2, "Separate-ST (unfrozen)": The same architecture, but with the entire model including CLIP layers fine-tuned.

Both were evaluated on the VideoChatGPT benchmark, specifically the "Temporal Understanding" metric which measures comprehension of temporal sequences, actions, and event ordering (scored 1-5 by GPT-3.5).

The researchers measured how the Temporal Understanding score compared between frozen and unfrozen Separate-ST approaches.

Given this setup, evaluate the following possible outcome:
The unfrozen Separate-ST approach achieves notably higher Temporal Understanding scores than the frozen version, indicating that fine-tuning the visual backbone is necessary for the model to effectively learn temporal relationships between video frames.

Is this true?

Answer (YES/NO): NO